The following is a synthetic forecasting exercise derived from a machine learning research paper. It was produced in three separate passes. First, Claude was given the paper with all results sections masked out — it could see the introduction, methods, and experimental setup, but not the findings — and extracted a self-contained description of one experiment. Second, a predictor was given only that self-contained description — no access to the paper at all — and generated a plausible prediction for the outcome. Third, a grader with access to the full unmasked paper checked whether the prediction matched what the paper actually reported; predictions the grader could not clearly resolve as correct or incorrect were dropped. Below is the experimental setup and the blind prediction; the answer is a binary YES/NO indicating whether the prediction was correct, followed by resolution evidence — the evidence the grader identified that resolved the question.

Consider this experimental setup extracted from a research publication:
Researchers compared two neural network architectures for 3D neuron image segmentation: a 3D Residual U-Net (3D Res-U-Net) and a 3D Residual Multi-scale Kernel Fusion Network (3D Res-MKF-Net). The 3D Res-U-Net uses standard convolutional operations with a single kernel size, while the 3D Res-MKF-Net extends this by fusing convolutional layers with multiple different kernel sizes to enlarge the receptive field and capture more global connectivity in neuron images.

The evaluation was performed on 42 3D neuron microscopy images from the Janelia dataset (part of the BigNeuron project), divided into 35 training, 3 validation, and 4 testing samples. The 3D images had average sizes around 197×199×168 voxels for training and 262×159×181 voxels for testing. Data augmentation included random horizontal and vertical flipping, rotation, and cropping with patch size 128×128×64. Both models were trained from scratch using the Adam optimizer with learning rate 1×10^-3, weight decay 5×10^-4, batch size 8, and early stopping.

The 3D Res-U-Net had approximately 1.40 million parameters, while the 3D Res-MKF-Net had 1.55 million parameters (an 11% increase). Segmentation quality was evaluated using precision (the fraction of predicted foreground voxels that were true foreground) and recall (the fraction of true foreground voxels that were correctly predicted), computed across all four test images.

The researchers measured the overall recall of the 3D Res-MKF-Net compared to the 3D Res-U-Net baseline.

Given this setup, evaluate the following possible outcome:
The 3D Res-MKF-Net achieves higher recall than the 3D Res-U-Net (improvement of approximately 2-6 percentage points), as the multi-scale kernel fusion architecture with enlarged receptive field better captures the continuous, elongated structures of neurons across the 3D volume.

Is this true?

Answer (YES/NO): NO